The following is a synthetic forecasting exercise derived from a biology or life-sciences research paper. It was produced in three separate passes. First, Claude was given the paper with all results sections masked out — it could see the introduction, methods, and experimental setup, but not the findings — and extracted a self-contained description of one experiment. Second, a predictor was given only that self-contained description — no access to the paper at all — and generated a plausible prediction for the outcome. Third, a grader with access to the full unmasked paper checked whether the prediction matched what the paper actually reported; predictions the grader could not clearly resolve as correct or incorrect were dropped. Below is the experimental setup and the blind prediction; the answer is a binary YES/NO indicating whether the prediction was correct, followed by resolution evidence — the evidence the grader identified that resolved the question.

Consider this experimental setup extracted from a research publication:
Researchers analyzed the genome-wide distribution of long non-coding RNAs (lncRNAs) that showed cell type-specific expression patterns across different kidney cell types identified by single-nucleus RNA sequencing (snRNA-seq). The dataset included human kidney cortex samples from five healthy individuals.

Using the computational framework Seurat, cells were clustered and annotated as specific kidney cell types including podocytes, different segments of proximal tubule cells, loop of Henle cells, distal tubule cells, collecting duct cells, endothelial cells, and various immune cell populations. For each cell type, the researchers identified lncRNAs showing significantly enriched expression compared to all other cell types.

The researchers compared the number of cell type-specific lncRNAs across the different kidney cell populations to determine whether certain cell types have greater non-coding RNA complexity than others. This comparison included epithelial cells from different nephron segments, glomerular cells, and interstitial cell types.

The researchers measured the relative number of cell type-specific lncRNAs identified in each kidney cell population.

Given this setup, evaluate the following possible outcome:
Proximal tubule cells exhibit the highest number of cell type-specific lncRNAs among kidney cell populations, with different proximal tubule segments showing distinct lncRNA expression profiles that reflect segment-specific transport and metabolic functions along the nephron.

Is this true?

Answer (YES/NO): NO